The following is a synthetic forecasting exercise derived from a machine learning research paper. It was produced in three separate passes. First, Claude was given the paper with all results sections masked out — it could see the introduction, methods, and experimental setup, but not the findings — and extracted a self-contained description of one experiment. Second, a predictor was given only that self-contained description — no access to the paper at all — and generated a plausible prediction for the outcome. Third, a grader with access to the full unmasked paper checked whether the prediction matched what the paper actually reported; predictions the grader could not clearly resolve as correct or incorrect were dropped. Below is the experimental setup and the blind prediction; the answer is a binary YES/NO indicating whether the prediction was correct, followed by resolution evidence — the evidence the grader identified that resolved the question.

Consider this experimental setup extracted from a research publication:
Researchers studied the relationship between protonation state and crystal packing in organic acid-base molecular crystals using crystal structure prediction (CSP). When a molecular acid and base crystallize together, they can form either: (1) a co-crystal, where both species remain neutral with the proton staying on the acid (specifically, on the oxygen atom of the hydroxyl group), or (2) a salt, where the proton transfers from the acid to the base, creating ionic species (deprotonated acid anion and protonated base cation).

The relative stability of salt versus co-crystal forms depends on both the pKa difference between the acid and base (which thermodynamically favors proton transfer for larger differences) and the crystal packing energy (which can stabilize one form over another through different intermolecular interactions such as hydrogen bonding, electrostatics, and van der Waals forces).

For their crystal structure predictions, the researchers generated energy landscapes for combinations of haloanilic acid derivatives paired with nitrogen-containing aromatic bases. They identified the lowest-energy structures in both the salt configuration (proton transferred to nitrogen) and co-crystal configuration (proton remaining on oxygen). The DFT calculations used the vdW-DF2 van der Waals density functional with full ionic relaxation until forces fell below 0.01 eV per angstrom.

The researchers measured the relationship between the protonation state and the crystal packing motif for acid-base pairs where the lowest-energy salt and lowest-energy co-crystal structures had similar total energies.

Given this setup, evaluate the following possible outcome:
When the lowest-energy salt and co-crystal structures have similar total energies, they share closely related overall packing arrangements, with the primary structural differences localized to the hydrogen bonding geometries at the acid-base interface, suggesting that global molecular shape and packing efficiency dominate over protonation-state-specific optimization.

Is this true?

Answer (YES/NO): NO